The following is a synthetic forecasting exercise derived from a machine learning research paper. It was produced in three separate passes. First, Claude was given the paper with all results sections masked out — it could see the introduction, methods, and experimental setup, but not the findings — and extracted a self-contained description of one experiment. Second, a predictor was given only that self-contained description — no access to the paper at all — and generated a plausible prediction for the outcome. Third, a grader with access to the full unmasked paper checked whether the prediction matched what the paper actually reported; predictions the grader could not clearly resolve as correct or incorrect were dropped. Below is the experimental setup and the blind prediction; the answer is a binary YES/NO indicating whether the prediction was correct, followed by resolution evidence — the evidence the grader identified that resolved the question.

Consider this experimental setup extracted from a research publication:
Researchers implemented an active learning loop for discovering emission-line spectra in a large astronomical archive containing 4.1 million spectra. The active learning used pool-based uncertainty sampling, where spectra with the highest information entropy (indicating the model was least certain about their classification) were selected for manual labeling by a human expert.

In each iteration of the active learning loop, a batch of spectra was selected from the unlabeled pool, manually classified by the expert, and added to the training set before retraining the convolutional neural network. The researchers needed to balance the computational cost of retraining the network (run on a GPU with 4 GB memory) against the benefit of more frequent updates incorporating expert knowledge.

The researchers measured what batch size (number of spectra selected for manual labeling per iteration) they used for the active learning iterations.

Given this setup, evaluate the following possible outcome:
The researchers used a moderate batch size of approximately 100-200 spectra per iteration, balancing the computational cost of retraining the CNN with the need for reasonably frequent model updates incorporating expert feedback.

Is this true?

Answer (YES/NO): YES